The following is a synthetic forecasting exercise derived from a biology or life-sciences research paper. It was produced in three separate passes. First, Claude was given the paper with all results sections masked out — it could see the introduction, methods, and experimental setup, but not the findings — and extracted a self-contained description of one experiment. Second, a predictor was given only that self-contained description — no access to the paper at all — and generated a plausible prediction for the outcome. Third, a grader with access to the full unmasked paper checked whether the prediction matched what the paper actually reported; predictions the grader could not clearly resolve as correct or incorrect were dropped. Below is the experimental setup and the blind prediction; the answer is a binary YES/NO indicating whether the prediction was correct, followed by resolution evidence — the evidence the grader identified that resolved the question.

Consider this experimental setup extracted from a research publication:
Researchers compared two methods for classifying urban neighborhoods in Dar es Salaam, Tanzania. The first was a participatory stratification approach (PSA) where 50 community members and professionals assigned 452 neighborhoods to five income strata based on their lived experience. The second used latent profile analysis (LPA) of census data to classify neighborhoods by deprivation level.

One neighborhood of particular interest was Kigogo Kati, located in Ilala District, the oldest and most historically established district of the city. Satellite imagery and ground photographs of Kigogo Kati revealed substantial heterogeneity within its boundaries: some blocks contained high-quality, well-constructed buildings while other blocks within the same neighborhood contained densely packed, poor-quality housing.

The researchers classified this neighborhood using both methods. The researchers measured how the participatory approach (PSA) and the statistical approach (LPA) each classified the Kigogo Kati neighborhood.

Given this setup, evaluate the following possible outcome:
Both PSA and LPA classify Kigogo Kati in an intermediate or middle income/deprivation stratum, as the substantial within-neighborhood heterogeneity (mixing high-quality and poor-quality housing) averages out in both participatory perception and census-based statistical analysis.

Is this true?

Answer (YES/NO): NO